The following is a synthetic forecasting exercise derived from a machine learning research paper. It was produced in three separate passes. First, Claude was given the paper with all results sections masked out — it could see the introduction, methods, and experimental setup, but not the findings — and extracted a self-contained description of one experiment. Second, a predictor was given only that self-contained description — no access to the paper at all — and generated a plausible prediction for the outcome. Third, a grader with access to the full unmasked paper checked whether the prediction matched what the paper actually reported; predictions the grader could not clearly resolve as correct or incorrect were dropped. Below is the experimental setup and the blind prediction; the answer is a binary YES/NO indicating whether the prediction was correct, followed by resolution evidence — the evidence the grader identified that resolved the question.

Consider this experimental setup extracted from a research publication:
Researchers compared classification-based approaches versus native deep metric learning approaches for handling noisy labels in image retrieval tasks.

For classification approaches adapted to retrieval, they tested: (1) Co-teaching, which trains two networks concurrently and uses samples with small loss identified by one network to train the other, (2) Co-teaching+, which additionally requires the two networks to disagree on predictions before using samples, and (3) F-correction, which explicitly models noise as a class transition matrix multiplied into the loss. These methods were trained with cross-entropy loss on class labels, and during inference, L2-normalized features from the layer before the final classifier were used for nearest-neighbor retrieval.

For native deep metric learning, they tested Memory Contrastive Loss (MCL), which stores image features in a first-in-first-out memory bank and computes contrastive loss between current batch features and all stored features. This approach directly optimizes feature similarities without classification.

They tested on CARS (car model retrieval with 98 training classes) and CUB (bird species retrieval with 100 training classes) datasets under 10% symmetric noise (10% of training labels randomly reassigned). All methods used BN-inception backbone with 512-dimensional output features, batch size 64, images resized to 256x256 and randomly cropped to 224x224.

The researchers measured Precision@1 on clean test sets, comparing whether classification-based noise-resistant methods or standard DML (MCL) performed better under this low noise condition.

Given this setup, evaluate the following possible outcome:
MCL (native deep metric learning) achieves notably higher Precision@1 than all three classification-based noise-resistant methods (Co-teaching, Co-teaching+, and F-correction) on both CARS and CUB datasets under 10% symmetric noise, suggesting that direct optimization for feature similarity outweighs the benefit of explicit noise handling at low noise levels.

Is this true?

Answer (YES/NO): NO